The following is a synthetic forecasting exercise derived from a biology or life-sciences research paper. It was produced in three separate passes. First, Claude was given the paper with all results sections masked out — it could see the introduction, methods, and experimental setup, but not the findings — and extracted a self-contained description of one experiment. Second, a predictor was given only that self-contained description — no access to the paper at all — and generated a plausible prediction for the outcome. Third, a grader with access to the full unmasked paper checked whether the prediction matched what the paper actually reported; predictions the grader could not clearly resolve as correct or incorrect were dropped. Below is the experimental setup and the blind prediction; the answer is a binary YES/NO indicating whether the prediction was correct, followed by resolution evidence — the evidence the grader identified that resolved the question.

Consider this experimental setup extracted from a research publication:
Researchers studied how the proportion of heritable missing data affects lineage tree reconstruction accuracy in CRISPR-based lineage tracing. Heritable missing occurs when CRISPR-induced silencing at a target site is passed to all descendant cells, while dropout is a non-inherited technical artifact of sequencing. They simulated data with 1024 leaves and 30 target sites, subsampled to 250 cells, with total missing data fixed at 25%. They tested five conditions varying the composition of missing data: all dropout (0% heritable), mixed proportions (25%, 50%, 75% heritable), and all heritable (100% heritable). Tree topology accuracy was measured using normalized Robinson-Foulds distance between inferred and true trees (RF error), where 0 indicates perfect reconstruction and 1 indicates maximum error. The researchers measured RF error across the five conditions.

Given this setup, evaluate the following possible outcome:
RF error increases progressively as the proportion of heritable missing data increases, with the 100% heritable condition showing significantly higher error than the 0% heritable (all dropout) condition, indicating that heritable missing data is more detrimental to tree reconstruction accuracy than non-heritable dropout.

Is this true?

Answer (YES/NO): NO